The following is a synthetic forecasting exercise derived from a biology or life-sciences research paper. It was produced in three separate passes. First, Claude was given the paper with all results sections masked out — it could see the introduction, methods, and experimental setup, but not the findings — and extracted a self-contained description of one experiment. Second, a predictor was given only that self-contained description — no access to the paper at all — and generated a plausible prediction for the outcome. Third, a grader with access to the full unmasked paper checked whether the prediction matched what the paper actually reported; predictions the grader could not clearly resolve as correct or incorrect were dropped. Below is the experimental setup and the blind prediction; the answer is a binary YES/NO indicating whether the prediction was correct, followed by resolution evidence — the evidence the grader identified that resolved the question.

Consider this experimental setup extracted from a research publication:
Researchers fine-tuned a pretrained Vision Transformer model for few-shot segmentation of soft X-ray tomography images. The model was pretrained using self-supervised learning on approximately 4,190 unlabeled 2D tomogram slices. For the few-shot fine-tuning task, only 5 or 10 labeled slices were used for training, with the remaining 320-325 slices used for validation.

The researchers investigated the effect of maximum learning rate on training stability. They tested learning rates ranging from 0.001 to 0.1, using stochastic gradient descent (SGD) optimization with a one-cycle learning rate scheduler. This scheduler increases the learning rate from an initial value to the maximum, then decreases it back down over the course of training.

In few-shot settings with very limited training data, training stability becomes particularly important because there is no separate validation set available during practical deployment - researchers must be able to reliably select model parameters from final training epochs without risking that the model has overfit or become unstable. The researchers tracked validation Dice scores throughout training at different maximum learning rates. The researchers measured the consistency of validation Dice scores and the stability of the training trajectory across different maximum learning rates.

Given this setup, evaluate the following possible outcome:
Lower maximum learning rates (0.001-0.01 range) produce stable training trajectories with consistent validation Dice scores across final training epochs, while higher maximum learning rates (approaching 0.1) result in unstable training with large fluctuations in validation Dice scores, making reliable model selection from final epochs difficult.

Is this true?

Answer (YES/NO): YES